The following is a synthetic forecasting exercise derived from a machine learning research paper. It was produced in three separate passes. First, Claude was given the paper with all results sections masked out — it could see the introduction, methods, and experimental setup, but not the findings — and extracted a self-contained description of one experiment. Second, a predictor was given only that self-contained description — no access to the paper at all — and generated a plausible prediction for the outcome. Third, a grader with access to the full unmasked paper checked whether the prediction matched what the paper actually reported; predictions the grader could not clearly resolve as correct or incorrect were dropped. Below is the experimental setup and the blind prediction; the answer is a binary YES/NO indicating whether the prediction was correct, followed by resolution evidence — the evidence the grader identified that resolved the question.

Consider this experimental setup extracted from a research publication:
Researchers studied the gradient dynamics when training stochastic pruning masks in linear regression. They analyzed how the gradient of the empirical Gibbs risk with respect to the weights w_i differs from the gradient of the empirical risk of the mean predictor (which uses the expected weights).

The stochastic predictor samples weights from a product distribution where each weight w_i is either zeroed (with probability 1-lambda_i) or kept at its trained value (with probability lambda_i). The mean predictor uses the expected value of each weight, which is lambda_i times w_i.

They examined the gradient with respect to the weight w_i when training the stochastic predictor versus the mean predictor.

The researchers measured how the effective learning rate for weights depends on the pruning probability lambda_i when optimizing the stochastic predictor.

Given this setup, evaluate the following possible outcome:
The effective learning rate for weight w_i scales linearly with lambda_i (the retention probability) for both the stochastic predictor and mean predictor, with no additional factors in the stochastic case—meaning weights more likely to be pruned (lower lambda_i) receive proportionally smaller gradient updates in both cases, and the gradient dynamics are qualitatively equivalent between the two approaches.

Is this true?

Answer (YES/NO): NO